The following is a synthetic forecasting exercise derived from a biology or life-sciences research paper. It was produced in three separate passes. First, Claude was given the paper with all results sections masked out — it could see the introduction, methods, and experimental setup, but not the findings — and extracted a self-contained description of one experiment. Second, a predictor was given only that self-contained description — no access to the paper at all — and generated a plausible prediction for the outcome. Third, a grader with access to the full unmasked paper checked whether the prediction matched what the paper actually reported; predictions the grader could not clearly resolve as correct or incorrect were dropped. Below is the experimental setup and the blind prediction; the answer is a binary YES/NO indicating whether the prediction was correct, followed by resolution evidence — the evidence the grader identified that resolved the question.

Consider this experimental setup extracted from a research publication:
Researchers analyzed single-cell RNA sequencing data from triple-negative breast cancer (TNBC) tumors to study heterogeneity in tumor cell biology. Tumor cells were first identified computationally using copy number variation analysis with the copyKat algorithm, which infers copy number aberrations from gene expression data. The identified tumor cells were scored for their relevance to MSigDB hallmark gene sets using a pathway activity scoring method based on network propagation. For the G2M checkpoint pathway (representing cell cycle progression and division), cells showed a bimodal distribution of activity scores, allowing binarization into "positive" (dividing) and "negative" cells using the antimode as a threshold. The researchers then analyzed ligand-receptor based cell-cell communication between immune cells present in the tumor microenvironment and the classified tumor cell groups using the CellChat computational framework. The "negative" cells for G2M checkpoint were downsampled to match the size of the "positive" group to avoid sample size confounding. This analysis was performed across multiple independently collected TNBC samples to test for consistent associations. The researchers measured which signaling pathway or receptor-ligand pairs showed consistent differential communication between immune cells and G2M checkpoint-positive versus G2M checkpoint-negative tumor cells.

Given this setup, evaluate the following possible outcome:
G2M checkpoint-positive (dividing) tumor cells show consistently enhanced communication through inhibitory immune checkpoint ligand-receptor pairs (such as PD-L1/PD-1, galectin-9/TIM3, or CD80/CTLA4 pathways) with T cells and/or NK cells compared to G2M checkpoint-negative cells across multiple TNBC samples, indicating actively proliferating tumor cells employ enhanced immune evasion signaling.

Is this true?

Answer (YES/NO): NO